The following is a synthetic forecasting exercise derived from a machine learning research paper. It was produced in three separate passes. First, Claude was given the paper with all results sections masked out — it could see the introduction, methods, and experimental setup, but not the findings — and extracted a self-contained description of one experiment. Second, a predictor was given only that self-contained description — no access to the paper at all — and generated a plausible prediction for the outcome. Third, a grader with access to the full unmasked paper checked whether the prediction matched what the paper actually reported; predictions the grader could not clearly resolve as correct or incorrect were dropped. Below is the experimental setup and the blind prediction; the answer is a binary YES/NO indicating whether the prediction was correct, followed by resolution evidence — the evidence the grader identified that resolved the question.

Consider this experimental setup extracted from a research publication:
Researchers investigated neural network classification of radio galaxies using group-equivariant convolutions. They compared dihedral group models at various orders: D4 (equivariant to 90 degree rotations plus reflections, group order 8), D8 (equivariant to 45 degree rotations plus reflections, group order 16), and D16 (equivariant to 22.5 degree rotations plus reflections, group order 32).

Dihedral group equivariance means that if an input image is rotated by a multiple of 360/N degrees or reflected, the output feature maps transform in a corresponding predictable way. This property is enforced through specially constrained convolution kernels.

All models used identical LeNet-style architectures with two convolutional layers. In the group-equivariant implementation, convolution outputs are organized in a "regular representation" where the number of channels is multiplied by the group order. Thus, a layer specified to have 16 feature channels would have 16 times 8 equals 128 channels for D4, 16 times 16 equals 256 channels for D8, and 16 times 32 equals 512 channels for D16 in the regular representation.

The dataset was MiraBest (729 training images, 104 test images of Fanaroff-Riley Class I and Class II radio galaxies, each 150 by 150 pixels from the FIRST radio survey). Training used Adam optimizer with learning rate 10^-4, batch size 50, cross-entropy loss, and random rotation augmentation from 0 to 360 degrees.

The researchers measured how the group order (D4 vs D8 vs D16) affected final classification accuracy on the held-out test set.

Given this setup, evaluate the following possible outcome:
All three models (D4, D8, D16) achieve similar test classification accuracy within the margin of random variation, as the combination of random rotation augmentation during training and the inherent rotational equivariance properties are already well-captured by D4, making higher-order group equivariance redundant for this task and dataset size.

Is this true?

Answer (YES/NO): NO